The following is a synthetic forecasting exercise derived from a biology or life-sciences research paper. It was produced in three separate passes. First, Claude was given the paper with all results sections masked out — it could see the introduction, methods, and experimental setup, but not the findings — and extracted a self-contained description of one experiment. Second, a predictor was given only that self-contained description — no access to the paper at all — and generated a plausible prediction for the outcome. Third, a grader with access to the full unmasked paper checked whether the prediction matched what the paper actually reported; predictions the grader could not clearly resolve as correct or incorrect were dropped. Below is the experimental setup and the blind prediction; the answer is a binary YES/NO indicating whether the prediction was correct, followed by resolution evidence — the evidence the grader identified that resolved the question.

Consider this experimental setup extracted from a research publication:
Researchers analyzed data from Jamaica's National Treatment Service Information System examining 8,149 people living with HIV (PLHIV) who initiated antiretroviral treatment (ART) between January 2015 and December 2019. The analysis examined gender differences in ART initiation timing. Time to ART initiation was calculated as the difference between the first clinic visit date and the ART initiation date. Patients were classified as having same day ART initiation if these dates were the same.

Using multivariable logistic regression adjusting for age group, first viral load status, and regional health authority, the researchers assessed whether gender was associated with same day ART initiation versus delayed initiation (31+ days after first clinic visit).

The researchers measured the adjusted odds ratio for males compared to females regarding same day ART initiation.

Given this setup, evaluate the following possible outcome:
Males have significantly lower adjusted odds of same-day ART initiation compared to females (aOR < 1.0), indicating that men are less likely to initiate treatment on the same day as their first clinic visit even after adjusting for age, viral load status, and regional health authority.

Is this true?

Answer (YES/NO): NO